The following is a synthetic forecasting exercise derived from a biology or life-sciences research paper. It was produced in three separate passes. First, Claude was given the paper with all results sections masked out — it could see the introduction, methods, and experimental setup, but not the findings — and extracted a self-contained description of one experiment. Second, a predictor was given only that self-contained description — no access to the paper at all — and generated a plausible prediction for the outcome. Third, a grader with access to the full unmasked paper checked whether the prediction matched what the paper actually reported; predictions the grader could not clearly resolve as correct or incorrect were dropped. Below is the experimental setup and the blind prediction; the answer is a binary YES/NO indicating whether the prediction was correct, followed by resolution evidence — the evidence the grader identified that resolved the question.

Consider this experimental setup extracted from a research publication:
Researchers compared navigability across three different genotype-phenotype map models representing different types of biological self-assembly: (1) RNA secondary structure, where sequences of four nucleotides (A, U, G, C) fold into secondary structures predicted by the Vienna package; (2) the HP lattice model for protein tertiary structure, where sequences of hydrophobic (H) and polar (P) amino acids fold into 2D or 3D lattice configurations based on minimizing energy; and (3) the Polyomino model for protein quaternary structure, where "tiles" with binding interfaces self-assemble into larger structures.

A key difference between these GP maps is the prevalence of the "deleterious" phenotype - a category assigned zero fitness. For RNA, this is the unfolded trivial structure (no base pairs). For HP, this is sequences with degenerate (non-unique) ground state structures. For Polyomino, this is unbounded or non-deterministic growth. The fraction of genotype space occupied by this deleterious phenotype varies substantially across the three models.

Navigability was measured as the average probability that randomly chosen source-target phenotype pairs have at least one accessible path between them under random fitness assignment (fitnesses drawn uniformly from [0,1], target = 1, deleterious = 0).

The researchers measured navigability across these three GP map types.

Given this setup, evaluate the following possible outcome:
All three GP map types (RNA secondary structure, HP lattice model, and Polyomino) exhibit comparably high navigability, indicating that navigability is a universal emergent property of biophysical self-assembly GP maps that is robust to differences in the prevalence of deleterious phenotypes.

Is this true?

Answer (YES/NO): NO